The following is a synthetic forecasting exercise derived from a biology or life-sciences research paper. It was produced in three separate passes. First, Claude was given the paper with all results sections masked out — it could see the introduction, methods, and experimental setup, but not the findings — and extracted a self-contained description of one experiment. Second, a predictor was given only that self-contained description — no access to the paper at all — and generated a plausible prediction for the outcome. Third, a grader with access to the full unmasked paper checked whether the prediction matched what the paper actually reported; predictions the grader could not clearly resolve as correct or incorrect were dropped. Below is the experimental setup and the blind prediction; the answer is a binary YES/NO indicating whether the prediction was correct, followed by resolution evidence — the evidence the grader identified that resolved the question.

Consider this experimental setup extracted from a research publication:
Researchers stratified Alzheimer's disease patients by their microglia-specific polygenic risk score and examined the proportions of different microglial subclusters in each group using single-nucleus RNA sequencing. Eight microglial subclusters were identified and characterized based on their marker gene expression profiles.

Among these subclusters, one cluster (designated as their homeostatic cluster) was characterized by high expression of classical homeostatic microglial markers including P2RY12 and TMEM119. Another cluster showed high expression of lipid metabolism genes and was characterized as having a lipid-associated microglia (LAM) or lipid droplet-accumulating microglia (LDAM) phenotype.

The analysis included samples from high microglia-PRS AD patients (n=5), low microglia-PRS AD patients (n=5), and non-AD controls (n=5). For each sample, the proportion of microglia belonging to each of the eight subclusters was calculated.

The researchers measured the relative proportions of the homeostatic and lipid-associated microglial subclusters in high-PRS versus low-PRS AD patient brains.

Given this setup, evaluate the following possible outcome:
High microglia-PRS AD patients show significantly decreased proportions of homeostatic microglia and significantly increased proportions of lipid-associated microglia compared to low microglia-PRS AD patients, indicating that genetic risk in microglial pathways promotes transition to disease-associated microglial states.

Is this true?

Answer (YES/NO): NO